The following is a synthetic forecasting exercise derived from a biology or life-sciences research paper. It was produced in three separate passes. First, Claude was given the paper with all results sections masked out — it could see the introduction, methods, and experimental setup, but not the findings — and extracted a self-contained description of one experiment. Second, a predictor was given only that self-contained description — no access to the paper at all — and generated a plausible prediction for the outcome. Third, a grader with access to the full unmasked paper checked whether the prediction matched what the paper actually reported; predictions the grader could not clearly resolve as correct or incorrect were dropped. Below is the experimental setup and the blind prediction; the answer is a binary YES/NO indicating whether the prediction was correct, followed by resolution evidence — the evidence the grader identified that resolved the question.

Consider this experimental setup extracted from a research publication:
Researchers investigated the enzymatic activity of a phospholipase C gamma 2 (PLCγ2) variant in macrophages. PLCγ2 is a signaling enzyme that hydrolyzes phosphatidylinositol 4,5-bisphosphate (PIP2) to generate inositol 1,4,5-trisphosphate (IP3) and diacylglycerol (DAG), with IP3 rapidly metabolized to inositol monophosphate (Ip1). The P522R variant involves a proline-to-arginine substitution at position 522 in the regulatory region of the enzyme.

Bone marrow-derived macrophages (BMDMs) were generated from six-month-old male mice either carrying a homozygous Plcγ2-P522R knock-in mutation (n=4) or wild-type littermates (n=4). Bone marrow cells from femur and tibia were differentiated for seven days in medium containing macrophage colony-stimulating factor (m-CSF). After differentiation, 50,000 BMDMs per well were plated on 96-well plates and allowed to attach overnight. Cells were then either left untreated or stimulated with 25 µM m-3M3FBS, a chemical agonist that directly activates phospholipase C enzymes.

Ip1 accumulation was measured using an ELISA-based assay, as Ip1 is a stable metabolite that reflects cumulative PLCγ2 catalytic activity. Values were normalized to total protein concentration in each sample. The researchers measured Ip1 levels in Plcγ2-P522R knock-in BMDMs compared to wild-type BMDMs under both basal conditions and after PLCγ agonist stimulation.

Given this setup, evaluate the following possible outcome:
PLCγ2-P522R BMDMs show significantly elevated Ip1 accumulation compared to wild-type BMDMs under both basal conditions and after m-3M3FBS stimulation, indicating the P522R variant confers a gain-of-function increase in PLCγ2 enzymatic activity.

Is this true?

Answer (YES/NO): YES